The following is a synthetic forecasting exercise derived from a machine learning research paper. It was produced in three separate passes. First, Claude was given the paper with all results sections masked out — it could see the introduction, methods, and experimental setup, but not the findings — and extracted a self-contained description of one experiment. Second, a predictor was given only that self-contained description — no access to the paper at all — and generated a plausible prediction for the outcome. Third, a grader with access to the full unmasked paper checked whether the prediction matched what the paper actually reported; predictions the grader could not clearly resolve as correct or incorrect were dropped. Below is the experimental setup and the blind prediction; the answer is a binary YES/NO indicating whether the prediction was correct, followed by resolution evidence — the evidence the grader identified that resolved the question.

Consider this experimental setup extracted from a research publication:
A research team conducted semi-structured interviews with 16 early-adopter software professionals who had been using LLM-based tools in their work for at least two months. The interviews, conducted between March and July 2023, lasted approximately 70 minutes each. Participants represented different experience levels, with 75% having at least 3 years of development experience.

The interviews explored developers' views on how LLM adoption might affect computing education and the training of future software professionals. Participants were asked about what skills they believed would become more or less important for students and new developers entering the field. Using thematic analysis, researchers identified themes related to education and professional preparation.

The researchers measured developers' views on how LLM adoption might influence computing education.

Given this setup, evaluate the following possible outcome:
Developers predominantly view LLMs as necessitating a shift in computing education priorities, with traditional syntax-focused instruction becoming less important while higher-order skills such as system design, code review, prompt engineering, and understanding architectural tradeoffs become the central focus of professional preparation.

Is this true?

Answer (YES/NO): NO